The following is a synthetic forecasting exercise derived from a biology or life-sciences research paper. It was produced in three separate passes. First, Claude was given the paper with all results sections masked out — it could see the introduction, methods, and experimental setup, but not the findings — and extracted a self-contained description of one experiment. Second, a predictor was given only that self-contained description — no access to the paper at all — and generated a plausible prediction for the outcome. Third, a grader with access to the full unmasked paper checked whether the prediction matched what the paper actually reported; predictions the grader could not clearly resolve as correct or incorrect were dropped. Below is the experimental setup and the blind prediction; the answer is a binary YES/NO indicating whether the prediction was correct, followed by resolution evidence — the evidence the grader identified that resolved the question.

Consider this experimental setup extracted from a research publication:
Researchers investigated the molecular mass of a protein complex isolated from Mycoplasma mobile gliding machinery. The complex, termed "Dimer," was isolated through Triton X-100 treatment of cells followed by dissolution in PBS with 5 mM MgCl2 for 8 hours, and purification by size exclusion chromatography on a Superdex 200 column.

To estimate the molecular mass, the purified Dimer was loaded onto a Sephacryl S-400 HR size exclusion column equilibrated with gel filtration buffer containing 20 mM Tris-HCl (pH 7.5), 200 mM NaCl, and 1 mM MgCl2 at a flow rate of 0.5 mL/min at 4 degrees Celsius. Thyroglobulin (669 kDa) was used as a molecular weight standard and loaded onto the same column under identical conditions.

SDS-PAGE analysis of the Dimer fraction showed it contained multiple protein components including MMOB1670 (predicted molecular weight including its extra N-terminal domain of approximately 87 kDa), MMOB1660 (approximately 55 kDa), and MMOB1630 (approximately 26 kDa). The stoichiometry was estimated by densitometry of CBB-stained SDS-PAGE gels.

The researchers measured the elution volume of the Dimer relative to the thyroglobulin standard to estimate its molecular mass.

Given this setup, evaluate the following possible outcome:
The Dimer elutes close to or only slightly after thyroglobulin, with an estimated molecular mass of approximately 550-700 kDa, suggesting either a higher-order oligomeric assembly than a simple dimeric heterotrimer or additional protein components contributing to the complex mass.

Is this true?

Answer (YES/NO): NO